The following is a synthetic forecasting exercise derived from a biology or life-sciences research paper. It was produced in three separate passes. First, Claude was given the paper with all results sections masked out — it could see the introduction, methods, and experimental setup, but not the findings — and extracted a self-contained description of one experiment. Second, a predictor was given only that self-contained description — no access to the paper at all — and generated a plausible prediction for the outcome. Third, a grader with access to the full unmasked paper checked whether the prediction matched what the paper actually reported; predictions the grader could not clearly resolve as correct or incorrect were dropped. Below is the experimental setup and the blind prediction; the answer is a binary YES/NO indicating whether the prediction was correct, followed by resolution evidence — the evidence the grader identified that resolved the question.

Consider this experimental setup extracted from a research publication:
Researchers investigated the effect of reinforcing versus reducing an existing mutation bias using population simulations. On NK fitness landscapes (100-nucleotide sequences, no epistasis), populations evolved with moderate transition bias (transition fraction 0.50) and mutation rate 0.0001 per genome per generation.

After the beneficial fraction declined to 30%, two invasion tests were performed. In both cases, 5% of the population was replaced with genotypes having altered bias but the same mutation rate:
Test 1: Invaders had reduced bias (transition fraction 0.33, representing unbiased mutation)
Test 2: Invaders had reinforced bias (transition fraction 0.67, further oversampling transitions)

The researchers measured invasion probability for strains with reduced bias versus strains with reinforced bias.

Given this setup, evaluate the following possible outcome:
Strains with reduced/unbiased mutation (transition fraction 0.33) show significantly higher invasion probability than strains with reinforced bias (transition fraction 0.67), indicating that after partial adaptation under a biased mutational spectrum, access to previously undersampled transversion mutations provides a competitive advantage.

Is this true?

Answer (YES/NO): YES